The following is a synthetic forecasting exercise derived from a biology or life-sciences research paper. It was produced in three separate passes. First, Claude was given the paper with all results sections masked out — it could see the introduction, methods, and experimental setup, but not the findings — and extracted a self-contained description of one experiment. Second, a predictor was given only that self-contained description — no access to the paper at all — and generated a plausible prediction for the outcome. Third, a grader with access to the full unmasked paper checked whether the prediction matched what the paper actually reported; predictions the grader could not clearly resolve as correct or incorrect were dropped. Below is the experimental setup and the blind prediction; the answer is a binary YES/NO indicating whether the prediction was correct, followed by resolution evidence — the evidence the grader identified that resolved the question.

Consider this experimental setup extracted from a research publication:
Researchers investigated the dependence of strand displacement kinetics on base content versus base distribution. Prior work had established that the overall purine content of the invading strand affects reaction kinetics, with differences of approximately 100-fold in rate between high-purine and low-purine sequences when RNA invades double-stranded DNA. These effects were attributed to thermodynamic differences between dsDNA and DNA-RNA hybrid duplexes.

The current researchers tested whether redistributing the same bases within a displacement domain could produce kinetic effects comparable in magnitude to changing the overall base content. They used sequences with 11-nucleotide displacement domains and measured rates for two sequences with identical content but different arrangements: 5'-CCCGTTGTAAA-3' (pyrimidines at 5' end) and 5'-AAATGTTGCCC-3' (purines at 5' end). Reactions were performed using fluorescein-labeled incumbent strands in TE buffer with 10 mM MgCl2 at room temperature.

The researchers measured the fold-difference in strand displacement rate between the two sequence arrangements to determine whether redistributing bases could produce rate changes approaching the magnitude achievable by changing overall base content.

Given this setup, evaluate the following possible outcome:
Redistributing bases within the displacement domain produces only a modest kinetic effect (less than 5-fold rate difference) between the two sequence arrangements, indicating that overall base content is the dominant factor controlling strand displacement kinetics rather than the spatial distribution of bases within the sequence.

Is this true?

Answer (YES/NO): NO